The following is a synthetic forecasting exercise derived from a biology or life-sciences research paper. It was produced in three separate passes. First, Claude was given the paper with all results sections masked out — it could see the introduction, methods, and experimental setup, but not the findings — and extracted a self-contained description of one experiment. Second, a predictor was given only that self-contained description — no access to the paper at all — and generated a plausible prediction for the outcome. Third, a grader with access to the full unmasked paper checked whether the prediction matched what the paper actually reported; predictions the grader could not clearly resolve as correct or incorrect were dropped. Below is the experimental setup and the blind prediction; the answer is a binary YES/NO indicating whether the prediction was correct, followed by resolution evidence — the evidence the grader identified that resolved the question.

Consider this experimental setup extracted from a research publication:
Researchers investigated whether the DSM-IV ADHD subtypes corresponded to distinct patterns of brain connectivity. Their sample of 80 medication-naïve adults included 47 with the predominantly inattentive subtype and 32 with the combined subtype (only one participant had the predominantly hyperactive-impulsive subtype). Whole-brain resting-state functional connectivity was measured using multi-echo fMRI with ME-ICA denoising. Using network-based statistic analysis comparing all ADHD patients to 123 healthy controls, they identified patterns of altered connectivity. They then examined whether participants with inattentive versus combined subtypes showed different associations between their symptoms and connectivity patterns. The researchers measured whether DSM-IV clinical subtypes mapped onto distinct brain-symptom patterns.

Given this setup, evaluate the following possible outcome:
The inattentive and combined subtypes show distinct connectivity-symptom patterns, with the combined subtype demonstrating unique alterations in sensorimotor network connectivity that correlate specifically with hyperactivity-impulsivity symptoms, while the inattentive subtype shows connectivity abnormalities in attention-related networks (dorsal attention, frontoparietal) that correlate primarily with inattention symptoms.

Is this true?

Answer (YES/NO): NO